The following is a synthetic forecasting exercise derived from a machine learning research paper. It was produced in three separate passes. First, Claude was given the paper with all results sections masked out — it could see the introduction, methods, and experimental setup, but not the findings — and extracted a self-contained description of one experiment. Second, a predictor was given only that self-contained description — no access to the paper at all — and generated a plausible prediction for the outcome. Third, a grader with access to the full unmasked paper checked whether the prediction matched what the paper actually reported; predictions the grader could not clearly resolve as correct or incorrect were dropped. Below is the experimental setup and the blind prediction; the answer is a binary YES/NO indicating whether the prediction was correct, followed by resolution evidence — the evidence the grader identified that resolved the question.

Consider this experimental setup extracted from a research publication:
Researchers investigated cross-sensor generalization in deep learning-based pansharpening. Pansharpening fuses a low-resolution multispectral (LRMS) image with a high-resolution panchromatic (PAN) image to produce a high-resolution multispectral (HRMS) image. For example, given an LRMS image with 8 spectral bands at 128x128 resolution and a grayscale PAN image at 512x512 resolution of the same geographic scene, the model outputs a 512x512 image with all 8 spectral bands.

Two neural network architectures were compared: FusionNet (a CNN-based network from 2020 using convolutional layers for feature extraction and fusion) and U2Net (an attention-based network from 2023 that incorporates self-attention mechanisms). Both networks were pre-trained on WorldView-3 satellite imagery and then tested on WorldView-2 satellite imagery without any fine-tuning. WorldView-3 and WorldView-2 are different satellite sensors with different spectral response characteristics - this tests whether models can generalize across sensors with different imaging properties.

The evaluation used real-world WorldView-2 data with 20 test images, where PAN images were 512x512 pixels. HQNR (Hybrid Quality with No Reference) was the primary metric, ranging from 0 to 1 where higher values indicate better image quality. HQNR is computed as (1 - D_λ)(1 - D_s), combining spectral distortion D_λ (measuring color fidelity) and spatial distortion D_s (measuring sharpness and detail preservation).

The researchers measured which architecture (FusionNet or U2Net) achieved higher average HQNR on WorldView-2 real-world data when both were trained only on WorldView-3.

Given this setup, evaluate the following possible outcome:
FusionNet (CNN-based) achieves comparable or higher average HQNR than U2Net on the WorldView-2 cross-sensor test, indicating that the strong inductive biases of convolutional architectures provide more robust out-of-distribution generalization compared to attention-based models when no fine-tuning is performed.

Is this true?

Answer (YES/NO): YES